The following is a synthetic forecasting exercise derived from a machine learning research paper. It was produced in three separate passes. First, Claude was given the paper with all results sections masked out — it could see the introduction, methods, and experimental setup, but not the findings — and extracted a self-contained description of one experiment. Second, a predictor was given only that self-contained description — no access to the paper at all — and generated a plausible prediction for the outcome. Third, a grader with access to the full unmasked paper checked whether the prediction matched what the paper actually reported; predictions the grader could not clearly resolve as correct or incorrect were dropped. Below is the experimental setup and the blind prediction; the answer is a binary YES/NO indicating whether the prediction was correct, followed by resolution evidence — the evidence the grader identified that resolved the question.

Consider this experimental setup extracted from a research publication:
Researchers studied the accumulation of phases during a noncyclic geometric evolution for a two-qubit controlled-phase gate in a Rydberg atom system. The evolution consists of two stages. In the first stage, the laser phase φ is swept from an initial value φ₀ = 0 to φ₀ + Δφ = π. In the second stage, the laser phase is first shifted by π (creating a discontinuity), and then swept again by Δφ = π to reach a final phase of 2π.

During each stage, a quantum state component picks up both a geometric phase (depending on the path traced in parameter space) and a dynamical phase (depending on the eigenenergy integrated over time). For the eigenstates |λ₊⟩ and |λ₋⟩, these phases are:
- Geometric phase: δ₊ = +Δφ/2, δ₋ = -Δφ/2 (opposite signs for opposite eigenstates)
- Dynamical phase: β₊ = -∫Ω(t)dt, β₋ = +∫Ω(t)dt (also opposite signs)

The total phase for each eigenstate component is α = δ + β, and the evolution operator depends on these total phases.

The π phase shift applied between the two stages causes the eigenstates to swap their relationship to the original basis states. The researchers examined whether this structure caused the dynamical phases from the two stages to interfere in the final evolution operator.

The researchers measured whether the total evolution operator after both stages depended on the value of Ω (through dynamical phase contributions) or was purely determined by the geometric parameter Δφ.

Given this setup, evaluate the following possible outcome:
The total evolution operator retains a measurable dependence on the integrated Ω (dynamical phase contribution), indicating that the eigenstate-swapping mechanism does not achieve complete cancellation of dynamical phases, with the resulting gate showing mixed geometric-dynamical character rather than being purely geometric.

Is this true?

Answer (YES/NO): NO